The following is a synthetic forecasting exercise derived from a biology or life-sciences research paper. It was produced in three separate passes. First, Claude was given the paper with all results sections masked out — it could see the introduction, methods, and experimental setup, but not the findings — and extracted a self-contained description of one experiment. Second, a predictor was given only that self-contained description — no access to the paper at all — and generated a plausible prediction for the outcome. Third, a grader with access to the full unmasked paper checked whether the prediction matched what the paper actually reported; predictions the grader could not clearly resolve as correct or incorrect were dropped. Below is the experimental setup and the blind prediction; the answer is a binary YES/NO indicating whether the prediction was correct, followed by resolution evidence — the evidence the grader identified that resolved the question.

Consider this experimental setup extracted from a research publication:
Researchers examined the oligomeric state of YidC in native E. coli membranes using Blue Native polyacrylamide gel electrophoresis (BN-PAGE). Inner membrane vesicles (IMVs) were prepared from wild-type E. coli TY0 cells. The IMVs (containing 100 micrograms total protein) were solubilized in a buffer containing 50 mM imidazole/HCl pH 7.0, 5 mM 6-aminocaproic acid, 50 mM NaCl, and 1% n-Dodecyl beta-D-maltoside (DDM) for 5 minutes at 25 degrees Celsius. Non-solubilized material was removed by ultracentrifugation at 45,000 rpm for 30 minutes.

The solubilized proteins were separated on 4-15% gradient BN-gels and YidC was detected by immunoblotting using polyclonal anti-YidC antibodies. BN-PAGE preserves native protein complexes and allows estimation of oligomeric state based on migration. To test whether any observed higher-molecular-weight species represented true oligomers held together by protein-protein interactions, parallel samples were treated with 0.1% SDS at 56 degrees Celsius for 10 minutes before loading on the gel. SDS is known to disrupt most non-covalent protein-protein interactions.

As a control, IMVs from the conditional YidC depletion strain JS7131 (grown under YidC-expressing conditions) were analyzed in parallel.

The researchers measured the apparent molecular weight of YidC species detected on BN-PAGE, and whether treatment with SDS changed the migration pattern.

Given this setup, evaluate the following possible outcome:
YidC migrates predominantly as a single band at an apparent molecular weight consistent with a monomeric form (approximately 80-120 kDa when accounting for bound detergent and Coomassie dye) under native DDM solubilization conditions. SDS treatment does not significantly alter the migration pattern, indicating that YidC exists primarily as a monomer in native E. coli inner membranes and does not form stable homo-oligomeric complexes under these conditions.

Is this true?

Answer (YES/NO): NO